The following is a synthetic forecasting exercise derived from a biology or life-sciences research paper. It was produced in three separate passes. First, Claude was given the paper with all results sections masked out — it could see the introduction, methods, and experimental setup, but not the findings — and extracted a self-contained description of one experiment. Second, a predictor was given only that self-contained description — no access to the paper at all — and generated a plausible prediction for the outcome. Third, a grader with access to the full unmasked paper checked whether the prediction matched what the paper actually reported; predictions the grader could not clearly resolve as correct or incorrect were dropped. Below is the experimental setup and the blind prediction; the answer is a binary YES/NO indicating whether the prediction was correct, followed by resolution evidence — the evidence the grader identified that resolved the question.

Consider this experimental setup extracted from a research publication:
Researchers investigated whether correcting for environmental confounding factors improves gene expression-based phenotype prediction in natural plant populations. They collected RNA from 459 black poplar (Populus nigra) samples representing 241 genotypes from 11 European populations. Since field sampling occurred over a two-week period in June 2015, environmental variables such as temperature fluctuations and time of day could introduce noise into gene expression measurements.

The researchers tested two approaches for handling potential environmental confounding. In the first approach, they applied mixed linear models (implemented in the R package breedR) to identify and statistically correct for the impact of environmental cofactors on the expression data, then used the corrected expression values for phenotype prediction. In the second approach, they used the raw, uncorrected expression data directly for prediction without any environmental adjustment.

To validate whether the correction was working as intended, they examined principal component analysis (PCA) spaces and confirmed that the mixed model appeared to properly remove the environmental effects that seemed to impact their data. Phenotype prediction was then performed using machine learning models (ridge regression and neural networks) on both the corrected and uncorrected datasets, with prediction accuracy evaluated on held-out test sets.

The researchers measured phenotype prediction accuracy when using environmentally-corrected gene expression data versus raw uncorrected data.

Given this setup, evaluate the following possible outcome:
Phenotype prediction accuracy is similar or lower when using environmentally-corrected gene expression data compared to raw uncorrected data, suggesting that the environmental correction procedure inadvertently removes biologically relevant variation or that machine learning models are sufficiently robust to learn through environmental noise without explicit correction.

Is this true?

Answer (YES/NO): YES